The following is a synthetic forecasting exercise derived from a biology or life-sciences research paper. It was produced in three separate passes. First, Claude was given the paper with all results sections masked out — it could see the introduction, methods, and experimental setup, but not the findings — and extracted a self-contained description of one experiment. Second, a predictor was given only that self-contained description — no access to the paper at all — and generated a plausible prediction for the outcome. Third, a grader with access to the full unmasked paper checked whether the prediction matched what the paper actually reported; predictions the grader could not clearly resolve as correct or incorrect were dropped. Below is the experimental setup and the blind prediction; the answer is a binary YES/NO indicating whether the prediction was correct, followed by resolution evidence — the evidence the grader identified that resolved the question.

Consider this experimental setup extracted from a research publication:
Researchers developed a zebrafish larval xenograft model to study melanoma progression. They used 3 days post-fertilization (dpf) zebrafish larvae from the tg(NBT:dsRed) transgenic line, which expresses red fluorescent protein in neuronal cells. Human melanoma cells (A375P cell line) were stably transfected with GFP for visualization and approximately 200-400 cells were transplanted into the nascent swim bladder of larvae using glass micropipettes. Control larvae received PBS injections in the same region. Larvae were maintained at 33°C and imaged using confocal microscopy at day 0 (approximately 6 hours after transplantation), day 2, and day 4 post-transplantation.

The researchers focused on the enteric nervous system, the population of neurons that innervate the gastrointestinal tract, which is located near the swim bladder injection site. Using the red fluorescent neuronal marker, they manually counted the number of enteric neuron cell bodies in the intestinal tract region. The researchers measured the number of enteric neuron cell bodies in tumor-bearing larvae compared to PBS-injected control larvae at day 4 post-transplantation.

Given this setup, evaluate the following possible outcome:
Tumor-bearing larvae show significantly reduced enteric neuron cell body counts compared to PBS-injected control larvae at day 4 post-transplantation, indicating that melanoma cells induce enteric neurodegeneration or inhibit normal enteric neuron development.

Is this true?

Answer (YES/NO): NO